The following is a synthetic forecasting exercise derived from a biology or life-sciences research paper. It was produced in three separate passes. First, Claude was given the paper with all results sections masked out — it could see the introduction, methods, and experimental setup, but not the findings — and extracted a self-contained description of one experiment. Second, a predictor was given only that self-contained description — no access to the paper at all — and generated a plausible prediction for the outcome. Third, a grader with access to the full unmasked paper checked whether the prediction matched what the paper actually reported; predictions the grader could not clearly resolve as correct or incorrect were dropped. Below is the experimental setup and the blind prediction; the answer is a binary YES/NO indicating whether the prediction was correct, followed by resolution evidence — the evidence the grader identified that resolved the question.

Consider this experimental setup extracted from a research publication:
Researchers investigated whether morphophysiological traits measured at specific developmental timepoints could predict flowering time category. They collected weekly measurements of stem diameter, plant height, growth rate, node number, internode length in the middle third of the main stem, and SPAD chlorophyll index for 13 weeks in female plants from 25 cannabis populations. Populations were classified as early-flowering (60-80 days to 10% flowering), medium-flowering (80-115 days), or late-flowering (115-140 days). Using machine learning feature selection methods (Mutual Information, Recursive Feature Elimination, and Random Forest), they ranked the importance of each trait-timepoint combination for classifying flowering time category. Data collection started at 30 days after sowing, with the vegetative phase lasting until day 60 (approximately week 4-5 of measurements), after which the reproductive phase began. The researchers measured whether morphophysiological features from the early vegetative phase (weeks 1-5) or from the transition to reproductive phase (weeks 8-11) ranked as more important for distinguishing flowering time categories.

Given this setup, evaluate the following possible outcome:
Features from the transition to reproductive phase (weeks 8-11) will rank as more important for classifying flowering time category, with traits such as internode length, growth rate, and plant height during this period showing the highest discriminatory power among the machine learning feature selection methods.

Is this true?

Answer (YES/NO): YES